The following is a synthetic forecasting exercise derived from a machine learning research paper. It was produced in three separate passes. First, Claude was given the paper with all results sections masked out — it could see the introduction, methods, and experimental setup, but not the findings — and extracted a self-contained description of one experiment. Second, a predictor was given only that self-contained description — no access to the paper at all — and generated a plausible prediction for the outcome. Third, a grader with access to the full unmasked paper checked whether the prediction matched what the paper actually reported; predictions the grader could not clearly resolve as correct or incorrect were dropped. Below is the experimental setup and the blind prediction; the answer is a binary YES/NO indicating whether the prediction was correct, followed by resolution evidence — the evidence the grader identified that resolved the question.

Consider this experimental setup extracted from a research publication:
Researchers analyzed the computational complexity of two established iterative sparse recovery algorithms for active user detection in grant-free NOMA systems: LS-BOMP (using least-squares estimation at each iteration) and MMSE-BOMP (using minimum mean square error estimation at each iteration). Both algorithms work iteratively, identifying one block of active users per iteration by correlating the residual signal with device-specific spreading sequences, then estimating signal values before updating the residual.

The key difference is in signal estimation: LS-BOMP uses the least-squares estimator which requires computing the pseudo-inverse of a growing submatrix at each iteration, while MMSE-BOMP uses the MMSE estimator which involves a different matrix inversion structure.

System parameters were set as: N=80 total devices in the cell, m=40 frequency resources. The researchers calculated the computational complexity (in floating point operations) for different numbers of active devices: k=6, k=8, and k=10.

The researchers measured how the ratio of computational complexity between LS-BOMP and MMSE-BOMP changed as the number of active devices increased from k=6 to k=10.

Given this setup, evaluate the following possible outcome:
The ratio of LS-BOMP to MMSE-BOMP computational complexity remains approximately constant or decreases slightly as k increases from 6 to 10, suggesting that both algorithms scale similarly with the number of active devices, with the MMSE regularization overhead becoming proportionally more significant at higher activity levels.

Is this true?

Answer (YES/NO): NO